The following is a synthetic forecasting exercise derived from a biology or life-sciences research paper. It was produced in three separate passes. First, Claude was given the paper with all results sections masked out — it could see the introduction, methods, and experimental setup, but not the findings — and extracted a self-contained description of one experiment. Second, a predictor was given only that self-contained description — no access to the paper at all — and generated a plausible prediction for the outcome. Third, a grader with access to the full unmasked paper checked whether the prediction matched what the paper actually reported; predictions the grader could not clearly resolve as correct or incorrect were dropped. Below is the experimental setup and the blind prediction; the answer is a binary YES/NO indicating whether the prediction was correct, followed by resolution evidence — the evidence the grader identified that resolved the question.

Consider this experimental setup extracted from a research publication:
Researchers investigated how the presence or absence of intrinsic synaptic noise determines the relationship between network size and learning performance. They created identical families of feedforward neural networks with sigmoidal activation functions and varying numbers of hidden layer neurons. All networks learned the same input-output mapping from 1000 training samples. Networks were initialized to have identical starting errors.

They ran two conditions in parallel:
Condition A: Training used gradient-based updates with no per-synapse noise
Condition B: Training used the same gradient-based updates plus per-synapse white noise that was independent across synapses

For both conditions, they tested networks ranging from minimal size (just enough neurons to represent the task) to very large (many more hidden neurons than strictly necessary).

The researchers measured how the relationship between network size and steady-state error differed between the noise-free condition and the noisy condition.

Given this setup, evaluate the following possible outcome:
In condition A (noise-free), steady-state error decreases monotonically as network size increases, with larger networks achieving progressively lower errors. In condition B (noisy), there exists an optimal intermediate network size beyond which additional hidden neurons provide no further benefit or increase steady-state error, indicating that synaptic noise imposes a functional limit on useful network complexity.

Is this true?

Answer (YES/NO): YES